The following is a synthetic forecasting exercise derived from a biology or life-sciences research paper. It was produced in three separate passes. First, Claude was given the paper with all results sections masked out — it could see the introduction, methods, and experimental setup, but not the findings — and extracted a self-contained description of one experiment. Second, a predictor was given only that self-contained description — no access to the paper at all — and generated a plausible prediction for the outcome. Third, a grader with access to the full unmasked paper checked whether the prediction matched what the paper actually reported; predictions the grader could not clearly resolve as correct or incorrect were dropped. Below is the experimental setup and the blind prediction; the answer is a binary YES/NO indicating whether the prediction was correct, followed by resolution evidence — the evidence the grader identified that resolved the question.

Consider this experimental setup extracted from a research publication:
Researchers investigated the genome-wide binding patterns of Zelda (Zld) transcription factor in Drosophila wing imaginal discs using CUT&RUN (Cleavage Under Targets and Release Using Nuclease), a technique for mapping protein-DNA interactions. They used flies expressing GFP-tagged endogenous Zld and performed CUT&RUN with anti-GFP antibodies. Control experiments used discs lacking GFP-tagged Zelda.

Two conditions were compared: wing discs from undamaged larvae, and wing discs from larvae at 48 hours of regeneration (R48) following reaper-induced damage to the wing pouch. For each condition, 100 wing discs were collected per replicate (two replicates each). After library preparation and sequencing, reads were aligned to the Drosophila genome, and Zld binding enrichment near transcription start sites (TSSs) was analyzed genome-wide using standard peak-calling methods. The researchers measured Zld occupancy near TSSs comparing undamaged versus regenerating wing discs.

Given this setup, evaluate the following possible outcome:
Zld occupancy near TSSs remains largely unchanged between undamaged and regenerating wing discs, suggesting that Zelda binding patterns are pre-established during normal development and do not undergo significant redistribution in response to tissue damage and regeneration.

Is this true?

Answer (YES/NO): NO